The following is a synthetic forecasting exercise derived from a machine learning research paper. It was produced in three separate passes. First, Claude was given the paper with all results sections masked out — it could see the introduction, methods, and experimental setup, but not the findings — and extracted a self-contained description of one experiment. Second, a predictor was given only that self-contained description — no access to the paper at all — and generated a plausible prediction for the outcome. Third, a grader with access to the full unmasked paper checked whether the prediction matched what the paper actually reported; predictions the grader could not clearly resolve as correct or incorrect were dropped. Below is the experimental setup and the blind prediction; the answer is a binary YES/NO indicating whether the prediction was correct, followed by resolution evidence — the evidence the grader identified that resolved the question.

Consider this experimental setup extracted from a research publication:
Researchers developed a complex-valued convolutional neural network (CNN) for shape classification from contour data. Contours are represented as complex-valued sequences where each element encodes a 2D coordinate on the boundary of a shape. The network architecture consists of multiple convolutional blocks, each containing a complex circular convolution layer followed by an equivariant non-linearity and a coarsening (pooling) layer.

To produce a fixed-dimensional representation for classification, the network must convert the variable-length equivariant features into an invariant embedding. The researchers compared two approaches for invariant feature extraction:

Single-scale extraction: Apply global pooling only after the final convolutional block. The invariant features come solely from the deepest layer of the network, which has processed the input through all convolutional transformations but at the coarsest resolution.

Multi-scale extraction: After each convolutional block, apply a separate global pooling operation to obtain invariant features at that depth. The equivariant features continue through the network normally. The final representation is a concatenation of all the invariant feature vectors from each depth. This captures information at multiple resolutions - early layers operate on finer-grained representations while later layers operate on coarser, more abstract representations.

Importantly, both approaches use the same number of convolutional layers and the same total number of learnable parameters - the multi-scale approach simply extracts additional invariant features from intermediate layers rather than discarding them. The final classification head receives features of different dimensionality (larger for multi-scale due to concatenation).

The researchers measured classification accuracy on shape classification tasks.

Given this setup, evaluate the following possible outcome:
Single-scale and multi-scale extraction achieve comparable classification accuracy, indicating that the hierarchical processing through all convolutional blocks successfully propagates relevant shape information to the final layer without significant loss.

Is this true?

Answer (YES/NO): NO